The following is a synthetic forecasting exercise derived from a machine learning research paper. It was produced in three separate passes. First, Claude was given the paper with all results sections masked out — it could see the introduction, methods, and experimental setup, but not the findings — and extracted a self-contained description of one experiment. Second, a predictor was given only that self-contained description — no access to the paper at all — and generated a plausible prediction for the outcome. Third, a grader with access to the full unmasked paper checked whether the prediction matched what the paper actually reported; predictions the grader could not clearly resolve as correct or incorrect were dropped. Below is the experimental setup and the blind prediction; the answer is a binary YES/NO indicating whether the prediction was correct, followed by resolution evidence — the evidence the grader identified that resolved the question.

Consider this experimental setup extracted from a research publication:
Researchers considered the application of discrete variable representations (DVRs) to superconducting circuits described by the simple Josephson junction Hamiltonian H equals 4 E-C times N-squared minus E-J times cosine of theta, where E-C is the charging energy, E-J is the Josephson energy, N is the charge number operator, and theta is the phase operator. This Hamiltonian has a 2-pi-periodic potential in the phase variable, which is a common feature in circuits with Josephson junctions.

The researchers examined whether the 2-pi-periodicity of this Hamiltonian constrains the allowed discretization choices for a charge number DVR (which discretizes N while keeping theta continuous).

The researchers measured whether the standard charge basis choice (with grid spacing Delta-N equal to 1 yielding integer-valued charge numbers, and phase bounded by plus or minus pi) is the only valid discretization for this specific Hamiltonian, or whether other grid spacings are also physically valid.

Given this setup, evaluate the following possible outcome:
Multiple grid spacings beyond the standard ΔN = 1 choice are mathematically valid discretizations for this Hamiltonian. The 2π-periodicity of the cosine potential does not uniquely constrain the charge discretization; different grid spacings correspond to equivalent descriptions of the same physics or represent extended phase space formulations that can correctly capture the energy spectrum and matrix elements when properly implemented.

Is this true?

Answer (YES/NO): NO